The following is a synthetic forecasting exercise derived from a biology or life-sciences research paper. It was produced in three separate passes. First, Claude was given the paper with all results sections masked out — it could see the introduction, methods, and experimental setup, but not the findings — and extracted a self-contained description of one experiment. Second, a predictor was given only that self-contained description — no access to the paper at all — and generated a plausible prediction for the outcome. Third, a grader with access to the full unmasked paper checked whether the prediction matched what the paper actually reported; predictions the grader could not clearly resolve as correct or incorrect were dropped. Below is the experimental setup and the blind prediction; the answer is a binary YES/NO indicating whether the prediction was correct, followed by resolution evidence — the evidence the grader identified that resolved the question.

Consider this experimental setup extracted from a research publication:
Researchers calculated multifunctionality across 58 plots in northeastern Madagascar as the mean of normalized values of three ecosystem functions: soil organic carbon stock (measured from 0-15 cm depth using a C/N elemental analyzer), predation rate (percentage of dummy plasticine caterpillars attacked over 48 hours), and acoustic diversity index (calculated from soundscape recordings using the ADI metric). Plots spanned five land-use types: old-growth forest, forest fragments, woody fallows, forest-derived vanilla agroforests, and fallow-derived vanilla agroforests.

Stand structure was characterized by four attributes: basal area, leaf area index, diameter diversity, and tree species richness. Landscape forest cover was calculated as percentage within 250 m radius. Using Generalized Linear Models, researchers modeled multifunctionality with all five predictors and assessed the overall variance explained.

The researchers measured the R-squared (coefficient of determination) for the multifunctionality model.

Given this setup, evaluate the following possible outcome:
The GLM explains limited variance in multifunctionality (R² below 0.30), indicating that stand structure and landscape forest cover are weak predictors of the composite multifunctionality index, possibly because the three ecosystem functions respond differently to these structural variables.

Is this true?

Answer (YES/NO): NO